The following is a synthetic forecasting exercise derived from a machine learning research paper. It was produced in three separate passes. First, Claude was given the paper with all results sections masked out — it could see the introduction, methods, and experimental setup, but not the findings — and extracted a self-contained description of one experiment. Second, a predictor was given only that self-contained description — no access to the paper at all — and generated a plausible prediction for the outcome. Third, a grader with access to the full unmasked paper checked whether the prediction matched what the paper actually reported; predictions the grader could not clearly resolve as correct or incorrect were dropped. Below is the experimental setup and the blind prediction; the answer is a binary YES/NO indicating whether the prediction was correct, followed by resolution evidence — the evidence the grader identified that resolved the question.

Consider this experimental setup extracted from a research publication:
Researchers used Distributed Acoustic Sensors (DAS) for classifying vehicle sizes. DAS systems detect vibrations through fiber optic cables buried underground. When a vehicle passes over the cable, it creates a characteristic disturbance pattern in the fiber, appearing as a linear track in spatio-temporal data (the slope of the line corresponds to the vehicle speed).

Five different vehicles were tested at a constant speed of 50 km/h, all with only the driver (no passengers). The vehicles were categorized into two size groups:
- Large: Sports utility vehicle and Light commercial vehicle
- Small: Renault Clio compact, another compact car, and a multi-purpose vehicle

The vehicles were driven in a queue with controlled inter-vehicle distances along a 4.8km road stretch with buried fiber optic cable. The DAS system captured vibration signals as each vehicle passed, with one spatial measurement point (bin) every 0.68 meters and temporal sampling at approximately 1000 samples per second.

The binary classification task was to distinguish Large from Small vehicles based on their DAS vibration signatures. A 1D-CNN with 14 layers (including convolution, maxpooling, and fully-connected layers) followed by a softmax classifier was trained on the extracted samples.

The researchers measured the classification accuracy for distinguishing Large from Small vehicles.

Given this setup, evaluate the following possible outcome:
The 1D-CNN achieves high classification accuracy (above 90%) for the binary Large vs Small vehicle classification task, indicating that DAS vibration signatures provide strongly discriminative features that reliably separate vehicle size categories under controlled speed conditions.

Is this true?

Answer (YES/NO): YES